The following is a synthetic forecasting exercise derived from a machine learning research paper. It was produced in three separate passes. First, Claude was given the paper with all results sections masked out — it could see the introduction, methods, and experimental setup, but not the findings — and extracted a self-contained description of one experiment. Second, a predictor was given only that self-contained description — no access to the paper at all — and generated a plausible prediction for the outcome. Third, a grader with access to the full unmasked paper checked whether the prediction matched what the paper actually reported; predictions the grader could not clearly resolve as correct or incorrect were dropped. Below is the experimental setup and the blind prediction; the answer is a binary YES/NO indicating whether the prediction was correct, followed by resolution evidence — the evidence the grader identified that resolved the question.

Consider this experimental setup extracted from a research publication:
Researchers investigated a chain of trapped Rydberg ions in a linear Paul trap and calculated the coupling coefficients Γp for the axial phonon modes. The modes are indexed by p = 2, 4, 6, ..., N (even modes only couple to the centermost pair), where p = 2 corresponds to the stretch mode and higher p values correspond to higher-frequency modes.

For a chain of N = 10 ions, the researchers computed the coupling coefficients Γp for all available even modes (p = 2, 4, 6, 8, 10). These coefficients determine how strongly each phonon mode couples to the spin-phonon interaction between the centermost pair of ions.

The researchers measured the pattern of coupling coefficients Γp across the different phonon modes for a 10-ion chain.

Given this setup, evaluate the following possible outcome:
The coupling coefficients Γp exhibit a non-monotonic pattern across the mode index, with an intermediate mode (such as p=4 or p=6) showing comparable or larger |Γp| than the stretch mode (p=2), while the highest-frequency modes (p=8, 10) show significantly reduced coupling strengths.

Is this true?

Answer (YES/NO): NO